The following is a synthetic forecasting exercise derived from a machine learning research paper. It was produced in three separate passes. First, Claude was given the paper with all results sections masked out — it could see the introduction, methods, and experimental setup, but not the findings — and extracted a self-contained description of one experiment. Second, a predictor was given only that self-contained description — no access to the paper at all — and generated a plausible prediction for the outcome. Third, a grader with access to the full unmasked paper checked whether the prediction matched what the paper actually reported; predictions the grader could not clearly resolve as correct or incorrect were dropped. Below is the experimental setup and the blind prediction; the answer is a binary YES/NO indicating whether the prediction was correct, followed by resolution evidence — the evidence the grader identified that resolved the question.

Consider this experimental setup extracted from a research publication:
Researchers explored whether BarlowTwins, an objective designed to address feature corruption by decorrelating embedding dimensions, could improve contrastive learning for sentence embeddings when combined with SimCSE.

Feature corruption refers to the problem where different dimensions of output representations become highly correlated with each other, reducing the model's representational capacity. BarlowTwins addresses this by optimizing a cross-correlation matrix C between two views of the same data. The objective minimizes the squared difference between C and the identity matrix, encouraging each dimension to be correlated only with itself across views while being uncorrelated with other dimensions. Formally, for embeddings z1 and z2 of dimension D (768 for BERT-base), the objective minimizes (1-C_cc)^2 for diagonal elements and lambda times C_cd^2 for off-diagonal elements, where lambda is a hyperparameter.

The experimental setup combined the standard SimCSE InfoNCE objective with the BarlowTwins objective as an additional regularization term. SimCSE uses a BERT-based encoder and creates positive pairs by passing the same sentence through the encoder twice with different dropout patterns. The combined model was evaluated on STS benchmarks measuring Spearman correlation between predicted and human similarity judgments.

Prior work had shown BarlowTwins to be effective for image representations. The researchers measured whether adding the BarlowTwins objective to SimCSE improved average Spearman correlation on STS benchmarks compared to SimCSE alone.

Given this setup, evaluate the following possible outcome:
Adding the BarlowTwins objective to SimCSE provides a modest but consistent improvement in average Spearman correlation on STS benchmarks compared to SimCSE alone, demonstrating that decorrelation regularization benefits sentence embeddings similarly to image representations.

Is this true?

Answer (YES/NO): NO